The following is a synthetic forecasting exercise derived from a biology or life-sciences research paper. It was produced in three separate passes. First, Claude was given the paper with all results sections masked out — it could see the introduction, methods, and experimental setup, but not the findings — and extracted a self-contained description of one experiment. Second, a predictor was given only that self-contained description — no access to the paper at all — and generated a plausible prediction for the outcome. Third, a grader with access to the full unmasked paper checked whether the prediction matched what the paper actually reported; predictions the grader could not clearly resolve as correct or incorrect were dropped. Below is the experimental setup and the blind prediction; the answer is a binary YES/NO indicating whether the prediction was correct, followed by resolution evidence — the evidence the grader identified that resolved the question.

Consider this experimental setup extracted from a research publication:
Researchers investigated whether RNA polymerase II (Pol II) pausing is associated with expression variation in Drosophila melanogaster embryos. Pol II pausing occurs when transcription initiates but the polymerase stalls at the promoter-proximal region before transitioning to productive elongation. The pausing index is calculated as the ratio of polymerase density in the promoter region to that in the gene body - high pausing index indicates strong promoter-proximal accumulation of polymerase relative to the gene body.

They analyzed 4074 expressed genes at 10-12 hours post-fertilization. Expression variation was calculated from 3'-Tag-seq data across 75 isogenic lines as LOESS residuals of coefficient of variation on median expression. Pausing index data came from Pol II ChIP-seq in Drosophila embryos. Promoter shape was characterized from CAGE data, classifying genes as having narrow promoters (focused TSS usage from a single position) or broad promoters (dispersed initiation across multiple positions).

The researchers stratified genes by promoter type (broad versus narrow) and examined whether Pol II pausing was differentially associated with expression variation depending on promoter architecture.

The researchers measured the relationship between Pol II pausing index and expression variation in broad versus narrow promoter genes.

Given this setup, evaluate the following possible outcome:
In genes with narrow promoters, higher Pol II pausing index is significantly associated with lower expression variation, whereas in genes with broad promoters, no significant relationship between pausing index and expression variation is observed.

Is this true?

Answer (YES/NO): YES